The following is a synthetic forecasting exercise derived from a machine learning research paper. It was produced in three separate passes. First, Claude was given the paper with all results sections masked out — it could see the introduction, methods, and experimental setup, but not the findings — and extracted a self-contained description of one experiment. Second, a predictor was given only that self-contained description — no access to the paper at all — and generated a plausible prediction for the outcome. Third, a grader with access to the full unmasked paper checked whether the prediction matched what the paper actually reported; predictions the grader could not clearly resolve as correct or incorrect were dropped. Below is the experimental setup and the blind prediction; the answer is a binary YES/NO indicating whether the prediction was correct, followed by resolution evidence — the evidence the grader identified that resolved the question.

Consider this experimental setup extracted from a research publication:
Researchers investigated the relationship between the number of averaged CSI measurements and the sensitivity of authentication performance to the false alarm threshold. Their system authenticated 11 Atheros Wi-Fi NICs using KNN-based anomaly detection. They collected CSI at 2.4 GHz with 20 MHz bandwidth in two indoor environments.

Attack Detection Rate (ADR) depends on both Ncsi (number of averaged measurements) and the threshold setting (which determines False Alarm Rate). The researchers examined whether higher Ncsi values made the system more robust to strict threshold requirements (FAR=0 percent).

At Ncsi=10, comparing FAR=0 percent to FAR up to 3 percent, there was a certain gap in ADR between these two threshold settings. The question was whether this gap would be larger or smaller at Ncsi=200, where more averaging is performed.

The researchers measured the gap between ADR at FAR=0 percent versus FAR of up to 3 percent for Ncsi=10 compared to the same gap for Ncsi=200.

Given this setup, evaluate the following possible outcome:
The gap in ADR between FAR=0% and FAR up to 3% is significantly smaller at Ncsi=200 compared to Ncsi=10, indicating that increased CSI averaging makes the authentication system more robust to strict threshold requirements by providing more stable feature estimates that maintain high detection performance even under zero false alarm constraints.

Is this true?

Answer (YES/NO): YES